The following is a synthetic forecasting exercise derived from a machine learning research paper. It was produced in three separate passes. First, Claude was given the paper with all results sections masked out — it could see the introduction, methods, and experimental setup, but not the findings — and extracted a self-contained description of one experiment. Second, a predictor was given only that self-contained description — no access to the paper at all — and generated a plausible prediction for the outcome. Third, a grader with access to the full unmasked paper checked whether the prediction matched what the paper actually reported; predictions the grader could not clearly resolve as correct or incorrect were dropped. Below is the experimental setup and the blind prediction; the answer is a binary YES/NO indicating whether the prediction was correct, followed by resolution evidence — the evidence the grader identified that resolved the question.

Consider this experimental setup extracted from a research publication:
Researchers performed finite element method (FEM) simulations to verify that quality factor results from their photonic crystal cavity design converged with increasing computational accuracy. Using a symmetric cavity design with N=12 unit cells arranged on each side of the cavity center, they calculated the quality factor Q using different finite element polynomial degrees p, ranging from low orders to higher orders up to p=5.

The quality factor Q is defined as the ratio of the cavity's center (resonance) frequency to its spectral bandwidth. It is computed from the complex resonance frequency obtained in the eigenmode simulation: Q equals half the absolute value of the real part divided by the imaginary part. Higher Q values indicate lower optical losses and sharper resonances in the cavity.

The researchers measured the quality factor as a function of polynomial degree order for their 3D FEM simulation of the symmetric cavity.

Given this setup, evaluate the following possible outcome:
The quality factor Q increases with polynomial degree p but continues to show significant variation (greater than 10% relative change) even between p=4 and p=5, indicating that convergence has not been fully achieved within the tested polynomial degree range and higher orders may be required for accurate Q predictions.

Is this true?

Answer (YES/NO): NO